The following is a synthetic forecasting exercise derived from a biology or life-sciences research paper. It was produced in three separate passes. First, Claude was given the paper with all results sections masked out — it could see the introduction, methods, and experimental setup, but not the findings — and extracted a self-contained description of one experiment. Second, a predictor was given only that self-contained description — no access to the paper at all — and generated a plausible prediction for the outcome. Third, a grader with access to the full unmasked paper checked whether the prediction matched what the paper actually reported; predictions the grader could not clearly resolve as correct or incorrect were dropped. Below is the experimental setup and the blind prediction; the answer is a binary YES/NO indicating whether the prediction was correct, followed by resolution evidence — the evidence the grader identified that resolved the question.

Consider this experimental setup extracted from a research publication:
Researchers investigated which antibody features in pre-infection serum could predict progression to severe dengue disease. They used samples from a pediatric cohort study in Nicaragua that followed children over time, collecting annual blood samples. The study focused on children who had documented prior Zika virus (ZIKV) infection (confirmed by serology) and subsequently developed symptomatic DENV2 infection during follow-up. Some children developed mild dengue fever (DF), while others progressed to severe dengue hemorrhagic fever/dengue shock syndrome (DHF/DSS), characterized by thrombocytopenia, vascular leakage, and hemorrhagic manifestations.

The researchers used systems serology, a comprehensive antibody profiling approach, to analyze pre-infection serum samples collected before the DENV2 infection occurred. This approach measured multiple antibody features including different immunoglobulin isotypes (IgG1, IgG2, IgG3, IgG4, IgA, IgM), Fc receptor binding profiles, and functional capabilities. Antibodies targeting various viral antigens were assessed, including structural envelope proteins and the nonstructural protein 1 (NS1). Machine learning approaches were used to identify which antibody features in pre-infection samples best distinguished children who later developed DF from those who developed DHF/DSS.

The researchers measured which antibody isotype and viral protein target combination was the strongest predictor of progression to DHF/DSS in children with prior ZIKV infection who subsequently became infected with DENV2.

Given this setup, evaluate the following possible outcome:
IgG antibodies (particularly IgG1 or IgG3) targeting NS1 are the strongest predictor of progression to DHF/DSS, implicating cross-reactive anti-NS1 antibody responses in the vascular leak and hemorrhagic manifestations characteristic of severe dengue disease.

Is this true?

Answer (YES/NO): NO